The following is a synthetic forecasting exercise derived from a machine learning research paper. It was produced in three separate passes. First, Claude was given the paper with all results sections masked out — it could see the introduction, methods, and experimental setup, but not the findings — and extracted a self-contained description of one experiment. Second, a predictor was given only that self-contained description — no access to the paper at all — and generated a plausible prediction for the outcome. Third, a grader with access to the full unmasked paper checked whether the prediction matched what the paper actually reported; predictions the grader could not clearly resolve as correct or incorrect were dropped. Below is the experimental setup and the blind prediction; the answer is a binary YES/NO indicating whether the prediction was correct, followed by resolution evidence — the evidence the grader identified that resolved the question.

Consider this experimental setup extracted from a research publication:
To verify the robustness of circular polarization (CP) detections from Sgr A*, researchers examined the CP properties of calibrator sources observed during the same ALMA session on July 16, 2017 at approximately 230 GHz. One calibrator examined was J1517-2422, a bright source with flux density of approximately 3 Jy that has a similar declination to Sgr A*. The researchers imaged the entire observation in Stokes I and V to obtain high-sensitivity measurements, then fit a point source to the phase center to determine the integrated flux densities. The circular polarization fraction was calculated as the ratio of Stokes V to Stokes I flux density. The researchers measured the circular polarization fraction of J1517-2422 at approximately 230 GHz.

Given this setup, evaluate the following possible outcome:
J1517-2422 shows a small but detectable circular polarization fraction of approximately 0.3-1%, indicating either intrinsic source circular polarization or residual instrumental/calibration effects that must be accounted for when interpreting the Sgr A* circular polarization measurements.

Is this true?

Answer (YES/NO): NO